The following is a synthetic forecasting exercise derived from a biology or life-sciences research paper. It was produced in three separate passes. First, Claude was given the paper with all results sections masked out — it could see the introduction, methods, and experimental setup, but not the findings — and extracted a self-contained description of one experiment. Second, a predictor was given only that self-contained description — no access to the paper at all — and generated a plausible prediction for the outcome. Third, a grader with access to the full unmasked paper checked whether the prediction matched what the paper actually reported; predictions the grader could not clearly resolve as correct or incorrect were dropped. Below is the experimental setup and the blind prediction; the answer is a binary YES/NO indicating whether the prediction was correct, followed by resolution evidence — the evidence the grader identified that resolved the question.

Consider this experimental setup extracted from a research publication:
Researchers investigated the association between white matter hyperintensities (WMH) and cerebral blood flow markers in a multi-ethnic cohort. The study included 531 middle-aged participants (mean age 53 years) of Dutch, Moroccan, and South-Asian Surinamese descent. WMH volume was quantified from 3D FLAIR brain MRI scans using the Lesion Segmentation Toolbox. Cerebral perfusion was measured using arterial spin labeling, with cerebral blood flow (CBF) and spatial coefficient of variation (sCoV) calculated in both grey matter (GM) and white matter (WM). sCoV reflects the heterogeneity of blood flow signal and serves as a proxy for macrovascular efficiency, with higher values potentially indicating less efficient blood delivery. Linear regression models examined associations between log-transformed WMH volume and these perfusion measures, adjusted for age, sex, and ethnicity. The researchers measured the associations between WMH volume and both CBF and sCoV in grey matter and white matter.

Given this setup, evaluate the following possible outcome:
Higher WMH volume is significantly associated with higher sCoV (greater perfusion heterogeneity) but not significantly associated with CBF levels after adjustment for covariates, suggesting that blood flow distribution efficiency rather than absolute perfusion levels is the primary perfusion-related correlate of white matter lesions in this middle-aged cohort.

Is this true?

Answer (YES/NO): NO